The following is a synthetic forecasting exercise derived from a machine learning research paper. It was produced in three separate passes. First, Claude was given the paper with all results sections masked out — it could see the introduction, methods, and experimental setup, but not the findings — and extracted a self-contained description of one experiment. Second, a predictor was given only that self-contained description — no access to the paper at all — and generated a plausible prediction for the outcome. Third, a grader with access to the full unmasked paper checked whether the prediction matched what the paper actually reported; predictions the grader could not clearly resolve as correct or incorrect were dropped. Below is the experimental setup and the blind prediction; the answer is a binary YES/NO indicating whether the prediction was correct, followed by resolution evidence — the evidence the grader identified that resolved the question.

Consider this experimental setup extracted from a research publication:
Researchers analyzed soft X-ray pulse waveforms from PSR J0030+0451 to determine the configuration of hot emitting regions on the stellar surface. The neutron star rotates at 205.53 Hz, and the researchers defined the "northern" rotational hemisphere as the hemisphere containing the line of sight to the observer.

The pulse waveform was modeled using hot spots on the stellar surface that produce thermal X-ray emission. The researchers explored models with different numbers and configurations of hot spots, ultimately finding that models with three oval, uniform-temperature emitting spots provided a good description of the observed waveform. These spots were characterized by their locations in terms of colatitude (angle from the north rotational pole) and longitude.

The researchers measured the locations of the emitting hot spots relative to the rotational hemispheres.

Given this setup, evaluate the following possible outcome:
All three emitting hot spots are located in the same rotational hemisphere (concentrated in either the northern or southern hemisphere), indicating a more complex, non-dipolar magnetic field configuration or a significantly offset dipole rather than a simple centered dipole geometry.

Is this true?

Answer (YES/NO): YES